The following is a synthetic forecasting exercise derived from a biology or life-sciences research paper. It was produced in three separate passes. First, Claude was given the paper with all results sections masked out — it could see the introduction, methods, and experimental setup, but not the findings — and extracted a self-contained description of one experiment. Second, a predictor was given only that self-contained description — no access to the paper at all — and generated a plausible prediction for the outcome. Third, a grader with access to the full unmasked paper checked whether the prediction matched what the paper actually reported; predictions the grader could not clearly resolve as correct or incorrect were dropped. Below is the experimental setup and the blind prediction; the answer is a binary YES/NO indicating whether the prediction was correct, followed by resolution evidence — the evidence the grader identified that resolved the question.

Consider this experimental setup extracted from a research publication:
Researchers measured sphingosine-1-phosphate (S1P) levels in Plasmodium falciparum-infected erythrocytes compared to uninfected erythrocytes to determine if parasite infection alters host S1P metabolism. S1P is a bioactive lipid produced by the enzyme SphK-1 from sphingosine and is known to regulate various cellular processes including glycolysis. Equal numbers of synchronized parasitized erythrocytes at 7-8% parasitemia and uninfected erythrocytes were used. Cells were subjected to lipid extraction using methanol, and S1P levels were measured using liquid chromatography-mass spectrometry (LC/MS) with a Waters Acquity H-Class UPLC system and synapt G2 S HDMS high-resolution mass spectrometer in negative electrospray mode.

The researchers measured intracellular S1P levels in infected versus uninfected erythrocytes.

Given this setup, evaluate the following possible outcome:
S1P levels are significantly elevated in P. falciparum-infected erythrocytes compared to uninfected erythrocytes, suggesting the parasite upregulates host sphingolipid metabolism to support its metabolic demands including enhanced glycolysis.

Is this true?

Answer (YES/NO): NO